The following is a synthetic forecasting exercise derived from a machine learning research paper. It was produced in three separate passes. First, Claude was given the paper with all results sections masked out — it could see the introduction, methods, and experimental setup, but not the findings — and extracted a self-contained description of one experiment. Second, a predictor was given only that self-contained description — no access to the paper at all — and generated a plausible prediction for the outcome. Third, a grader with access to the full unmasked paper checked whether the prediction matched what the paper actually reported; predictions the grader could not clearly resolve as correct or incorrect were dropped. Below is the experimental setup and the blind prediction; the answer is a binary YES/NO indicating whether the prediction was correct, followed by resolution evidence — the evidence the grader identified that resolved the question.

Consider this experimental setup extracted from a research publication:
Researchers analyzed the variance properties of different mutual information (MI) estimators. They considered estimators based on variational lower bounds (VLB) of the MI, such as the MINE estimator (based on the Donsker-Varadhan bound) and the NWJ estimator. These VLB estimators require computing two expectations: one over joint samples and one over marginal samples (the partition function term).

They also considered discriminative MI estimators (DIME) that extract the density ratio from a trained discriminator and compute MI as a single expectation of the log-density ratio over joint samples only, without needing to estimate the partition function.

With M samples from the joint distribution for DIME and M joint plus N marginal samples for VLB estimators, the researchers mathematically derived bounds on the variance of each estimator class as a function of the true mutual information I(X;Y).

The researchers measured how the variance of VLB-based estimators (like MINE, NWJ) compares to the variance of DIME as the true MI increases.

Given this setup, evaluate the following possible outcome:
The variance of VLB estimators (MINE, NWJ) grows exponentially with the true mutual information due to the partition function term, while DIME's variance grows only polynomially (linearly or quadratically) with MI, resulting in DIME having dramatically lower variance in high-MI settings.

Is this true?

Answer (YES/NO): NO